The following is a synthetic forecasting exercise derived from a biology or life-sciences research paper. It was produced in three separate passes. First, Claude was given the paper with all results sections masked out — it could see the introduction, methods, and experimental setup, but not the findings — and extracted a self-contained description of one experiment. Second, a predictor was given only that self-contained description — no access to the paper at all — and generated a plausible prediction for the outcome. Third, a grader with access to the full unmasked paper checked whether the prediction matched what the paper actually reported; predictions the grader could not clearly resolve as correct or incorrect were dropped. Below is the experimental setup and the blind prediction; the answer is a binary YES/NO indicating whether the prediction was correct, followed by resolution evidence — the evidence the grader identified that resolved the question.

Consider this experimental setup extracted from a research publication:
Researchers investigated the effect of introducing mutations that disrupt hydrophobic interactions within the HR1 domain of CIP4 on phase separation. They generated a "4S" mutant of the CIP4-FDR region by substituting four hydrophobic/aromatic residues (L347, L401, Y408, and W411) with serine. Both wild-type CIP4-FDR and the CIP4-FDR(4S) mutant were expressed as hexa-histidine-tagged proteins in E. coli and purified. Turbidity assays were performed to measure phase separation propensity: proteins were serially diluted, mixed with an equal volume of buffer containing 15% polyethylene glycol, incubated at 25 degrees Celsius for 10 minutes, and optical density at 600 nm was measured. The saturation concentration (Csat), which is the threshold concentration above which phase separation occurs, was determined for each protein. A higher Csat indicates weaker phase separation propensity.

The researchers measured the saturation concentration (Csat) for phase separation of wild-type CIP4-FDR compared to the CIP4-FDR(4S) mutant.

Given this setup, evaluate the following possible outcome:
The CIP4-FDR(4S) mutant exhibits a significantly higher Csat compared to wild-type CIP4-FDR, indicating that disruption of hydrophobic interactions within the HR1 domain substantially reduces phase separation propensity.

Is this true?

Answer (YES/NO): YES